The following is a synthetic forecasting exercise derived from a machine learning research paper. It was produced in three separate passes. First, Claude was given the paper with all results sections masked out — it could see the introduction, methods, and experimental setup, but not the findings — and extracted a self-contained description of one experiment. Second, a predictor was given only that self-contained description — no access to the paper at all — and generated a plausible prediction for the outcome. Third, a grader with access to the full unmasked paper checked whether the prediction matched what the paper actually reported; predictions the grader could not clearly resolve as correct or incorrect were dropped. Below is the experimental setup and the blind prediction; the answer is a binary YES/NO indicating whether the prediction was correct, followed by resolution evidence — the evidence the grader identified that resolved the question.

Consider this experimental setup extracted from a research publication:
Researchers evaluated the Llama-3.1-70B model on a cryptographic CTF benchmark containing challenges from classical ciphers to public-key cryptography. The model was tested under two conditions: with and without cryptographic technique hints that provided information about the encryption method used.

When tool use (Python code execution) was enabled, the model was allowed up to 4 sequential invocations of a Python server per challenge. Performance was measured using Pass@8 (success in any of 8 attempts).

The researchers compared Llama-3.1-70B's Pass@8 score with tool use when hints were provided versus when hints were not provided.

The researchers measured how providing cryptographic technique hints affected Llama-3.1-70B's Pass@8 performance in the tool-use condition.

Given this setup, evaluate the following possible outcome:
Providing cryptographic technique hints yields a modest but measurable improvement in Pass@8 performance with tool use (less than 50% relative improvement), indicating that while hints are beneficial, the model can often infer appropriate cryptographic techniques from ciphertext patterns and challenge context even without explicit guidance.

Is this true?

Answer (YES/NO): NO